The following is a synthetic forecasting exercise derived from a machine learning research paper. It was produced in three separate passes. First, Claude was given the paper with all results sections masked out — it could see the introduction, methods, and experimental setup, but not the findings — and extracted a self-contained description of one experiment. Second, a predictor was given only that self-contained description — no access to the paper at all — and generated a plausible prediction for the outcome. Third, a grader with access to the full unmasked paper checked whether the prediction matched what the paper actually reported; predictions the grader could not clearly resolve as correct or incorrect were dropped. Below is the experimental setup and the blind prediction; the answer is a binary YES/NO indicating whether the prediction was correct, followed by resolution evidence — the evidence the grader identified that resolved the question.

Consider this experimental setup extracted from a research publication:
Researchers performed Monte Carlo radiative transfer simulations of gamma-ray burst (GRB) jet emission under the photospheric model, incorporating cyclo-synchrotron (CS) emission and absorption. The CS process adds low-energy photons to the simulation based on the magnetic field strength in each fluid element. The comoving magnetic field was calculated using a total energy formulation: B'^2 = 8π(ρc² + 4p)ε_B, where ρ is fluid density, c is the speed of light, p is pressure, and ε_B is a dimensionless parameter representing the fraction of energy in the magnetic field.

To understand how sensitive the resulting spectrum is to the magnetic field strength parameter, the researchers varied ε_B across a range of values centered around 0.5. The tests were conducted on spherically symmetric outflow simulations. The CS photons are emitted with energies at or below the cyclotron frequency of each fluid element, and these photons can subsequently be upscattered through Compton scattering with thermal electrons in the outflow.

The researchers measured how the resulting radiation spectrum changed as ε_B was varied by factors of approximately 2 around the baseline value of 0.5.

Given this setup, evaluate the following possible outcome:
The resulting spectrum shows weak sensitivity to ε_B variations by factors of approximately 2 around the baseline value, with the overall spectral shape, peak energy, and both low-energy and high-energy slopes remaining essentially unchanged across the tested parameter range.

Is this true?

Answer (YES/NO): YES